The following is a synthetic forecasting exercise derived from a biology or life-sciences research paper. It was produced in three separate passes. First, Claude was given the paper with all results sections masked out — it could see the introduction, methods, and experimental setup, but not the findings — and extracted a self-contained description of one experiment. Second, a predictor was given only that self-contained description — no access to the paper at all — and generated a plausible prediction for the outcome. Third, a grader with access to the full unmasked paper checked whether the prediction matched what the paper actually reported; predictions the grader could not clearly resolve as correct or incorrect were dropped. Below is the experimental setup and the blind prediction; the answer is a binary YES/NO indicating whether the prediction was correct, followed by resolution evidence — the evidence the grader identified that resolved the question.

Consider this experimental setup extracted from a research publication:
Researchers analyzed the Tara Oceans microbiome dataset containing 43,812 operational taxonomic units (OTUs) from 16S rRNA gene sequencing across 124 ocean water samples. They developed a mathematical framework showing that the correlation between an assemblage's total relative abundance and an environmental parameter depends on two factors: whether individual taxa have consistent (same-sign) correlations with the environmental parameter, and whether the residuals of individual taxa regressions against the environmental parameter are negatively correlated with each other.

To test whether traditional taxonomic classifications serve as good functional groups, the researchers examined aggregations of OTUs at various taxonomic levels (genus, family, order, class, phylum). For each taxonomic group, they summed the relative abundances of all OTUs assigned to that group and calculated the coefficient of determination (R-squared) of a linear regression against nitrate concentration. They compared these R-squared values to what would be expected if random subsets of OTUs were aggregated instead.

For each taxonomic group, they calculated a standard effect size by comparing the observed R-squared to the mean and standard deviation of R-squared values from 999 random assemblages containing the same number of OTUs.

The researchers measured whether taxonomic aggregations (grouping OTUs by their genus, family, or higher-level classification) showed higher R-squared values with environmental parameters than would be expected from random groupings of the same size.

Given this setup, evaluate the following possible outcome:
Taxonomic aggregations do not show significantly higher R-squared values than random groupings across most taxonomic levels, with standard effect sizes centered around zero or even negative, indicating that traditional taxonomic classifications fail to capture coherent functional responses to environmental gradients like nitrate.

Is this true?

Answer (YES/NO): YES